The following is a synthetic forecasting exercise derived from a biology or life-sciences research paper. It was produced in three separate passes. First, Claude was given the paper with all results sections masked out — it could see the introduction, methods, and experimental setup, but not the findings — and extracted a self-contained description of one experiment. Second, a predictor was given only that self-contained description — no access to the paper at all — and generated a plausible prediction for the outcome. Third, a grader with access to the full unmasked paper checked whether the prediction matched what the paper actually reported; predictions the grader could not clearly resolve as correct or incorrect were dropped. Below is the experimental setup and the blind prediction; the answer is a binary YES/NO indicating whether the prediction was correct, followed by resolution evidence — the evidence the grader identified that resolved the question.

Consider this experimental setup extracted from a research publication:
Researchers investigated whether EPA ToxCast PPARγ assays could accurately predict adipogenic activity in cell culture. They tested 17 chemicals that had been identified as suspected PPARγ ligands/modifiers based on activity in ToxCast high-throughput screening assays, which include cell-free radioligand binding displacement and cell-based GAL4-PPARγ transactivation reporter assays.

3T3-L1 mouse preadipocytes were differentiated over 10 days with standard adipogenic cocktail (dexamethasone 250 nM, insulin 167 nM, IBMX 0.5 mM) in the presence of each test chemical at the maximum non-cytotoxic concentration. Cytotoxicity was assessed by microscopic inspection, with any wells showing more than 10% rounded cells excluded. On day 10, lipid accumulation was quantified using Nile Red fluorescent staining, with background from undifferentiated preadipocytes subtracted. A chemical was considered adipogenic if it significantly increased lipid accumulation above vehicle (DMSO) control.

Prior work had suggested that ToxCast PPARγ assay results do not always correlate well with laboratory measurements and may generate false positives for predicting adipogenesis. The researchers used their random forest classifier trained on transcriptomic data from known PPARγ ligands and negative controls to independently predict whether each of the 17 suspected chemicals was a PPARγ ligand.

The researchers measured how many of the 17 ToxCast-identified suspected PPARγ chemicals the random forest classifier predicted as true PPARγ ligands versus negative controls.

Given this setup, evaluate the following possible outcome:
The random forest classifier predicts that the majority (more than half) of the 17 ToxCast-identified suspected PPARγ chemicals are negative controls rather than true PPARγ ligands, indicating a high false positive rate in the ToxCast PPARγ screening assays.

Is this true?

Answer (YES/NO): NO